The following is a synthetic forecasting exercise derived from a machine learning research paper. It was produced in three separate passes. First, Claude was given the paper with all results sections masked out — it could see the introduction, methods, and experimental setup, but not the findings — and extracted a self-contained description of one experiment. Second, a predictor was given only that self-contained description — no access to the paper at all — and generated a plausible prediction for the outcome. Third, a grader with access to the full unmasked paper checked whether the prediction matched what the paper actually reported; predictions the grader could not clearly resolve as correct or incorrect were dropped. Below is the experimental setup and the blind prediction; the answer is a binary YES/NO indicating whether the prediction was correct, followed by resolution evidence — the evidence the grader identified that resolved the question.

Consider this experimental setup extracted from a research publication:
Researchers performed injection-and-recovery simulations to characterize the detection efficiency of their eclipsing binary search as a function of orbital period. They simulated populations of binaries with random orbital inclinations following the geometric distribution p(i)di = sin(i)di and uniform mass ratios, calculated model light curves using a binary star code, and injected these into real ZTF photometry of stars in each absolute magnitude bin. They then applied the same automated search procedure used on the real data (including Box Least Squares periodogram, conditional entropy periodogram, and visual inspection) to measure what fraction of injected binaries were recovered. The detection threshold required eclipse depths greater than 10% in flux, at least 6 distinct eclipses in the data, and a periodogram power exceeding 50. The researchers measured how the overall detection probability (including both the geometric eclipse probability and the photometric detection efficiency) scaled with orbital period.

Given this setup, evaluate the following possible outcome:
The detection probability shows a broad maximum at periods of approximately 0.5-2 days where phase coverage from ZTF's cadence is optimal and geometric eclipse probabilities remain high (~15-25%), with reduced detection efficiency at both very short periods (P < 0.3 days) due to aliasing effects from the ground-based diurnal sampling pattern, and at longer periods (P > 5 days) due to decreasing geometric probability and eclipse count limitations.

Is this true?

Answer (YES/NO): NO